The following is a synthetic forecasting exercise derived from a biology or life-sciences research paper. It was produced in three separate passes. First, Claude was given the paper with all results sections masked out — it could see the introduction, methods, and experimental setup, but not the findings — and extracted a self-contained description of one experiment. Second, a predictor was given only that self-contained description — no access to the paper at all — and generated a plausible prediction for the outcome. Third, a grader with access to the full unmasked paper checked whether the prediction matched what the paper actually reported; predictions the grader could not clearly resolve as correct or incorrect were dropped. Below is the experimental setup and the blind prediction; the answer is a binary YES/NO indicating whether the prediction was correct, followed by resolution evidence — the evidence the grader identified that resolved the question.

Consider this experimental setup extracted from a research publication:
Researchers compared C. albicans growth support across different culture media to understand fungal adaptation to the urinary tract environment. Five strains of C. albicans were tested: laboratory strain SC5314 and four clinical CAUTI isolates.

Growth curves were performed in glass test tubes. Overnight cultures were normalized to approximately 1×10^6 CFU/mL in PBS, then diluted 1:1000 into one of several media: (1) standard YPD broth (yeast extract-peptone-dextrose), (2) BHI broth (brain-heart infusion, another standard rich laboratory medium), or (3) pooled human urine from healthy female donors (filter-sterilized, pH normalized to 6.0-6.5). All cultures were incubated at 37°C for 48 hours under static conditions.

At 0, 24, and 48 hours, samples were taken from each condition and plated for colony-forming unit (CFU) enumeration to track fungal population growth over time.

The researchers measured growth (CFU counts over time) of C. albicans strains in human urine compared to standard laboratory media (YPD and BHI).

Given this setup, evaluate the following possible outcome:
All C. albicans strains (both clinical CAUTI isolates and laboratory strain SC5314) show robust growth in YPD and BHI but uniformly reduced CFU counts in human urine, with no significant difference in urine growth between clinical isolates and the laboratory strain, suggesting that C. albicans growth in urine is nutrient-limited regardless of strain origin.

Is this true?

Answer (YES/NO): NO